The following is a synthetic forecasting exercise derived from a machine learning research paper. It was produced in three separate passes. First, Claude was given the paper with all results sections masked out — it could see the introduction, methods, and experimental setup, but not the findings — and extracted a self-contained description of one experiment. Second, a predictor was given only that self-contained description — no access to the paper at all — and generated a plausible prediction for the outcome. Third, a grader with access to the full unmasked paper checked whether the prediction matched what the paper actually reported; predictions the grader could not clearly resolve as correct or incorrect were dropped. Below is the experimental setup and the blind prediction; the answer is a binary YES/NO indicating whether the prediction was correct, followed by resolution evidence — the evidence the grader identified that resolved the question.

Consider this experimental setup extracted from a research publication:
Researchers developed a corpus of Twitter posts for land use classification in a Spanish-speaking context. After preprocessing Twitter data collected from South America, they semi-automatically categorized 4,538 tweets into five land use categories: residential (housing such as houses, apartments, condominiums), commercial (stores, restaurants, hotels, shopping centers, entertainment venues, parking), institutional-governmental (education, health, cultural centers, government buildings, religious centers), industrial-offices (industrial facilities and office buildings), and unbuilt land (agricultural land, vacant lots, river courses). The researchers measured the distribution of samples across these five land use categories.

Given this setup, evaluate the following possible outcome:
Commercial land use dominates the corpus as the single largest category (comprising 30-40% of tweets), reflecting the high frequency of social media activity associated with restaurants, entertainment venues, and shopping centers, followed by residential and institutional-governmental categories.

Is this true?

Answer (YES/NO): NO